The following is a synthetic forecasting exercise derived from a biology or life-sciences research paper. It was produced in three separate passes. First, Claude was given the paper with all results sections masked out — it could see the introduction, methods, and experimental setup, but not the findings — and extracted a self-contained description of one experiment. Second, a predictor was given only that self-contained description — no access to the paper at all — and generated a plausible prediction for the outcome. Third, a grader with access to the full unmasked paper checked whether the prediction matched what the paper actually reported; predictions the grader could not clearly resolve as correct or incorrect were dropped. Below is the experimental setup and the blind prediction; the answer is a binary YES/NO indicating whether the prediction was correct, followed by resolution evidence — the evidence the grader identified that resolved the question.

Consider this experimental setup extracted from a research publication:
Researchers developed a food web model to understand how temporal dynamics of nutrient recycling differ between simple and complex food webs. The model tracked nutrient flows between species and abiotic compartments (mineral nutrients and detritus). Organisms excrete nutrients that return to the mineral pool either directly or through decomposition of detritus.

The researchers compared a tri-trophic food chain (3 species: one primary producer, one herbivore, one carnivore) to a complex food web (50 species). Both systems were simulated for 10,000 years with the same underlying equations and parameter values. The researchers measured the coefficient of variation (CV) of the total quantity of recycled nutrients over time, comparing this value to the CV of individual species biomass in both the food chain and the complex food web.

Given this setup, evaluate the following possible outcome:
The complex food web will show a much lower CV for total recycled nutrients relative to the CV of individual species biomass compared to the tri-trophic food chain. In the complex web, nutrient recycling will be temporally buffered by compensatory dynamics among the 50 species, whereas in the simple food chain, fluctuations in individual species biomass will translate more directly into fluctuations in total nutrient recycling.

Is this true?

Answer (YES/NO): YES